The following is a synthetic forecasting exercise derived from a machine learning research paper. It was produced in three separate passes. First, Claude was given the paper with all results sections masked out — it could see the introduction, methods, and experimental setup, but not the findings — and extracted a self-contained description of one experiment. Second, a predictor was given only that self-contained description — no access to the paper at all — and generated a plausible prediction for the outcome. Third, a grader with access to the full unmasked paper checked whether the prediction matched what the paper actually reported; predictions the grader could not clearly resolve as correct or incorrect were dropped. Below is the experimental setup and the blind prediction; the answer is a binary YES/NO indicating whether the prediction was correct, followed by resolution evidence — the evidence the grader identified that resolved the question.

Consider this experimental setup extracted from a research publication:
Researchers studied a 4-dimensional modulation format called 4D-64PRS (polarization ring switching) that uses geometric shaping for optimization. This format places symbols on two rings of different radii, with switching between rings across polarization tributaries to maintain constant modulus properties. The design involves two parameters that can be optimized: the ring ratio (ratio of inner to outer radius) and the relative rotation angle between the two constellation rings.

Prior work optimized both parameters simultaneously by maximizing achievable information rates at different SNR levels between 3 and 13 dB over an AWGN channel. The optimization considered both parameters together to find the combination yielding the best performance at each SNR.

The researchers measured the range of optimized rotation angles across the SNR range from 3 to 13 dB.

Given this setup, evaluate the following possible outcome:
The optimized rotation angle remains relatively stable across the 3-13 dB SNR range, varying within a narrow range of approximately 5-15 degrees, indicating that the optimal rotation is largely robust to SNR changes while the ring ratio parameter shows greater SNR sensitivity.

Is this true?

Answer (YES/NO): NO